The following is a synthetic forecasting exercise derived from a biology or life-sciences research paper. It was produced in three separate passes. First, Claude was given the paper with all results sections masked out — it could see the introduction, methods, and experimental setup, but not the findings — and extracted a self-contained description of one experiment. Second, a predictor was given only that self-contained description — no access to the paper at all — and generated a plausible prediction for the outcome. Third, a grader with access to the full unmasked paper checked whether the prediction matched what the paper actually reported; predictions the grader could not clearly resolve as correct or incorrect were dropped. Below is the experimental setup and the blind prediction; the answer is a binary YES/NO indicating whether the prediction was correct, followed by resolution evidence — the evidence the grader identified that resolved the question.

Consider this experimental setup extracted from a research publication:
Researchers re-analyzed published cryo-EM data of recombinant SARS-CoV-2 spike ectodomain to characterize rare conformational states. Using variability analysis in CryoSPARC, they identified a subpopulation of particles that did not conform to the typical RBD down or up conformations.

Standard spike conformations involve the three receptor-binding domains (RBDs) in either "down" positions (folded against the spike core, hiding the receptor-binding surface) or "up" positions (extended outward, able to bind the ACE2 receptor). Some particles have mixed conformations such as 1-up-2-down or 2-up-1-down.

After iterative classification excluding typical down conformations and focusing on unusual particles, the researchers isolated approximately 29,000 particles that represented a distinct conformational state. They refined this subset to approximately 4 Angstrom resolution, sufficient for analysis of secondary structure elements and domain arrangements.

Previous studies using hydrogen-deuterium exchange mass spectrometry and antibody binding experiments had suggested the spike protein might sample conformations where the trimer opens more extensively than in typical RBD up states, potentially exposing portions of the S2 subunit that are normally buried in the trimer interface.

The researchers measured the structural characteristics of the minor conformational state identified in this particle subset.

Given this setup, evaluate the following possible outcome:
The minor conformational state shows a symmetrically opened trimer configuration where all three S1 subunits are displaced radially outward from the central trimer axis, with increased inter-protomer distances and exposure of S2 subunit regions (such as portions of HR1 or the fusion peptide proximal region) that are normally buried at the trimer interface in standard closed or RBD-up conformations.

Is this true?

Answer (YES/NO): NO